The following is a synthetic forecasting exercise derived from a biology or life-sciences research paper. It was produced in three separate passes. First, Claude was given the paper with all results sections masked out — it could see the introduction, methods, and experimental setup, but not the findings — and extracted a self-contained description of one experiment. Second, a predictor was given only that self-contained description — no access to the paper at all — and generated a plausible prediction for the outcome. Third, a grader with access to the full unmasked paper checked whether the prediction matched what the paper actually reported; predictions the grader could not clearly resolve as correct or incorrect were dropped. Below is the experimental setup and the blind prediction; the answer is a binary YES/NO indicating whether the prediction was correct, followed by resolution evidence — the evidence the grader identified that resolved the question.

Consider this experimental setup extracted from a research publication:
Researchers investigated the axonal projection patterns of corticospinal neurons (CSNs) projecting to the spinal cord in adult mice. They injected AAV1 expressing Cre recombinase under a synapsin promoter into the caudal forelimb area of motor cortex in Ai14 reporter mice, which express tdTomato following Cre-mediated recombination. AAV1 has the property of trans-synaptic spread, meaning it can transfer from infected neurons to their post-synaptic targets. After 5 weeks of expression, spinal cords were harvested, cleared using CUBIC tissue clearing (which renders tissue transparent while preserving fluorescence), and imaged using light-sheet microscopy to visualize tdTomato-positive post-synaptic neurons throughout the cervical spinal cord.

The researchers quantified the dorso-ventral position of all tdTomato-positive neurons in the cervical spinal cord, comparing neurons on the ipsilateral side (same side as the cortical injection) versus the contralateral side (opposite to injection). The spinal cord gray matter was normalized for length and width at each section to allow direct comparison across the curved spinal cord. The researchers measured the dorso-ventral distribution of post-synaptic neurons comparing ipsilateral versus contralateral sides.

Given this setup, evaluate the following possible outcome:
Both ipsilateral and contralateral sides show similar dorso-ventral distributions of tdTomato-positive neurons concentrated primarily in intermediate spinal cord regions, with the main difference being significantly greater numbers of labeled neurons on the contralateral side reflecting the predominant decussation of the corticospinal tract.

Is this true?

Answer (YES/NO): NO